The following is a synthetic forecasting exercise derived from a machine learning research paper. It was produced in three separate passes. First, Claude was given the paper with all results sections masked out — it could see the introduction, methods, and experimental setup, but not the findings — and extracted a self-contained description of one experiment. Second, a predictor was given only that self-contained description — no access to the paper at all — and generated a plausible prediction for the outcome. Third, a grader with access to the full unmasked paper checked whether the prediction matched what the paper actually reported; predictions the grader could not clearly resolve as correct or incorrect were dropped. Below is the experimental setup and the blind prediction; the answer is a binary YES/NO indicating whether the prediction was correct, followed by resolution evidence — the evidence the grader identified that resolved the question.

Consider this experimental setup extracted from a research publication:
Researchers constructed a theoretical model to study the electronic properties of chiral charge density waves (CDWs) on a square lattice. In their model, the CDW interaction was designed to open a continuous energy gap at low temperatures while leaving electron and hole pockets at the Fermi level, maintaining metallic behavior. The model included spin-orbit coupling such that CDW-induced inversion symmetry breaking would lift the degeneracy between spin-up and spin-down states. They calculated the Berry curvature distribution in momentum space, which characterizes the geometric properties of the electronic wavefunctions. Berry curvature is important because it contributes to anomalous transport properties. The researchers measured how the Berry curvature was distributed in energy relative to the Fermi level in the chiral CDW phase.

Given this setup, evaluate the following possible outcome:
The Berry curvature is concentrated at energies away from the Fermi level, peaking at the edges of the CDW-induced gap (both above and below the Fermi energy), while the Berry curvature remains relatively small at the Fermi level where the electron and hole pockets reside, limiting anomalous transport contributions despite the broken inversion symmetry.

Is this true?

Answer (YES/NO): NO